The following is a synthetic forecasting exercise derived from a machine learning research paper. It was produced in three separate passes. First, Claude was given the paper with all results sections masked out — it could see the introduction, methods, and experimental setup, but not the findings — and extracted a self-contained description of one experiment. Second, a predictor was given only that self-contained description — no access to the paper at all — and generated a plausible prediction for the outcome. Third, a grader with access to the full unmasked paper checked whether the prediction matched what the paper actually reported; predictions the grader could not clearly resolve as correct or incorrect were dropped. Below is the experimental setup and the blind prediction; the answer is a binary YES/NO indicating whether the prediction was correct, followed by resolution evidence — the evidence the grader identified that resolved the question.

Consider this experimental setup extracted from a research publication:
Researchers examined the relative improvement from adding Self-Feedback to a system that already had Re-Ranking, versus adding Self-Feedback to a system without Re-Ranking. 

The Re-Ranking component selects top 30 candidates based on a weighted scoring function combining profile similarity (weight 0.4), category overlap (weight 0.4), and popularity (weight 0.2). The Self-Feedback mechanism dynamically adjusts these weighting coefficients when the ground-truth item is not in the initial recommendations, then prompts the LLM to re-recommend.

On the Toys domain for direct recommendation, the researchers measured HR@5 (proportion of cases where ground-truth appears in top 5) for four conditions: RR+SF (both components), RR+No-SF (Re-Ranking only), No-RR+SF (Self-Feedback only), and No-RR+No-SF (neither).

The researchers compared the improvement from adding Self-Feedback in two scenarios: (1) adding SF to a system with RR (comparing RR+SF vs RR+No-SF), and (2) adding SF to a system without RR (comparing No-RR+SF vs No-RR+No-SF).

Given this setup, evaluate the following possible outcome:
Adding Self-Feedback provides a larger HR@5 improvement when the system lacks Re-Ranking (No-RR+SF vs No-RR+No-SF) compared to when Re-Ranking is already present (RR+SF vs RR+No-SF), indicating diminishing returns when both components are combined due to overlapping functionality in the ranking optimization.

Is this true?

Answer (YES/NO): NO